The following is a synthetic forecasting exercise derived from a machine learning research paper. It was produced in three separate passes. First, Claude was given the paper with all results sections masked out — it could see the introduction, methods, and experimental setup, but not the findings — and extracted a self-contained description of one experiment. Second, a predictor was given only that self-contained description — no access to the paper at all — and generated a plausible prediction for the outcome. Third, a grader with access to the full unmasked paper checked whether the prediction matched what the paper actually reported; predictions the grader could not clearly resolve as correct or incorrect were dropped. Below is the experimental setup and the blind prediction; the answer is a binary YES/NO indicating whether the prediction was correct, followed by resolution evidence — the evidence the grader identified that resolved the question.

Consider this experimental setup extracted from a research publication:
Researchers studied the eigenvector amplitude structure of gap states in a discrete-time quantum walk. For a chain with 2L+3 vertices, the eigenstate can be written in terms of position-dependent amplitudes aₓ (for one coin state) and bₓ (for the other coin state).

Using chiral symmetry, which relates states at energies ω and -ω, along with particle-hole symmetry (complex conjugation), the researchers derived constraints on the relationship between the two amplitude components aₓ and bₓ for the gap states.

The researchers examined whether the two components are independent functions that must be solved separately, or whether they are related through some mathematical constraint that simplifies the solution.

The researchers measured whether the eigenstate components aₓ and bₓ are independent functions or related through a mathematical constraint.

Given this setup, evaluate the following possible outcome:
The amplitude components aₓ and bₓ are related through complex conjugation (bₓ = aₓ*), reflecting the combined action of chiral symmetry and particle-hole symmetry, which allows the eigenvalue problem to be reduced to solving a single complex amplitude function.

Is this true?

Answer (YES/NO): NO